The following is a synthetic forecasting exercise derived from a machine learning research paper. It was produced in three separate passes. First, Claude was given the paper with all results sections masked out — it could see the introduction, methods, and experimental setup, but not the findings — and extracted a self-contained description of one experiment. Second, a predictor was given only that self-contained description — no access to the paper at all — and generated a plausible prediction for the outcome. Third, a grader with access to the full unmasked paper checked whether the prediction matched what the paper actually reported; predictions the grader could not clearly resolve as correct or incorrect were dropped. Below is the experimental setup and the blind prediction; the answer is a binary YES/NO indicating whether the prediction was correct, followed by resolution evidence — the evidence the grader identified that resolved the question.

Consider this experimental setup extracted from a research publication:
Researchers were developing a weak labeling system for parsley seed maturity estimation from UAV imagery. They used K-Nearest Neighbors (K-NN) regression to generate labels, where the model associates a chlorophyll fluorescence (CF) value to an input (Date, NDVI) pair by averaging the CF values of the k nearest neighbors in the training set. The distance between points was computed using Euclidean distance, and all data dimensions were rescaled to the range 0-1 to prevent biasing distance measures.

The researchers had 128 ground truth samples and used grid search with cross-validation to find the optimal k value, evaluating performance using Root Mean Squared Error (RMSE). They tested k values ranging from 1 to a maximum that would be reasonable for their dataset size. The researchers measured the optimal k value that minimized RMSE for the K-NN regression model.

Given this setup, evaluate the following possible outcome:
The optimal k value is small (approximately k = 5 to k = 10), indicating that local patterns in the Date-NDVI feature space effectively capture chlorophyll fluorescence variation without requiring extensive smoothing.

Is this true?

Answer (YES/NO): YES